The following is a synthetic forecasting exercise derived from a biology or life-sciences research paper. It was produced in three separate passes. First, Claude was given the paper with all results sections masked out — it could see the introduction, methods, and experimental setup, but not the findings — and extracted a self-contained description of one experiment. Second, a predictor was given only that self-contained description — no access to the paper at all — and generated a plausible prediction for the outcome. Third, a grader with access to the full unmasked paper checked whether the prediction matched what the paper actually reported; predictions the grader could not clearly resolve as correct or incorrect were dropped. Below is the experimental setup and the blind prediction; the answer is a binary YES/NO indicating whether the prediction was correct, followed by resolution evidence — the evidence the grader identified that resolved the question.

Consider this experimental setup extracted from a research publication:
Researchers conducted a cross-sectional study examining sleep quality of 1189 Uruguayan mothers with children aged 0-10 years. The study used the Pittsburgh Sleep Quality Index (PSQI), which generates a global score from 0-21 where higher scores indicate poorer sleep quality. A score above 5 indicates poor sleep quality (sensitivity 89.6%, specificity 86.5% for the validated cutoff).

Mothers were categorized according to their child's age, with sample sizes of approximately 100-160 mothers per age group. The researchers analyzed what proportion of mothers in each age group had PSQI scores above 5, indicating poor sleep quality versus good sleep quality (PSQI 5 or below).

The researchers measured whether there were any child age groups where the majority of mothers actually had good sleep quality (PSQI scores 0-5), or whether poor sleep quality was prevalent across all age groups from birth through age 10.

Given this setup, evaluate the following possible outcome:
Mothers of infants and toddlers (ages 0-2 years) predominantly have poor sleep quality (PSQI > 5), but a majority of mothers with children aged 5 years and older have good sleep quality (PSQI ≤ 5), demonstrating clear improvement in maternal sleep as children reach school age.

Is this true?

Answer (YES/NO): NO